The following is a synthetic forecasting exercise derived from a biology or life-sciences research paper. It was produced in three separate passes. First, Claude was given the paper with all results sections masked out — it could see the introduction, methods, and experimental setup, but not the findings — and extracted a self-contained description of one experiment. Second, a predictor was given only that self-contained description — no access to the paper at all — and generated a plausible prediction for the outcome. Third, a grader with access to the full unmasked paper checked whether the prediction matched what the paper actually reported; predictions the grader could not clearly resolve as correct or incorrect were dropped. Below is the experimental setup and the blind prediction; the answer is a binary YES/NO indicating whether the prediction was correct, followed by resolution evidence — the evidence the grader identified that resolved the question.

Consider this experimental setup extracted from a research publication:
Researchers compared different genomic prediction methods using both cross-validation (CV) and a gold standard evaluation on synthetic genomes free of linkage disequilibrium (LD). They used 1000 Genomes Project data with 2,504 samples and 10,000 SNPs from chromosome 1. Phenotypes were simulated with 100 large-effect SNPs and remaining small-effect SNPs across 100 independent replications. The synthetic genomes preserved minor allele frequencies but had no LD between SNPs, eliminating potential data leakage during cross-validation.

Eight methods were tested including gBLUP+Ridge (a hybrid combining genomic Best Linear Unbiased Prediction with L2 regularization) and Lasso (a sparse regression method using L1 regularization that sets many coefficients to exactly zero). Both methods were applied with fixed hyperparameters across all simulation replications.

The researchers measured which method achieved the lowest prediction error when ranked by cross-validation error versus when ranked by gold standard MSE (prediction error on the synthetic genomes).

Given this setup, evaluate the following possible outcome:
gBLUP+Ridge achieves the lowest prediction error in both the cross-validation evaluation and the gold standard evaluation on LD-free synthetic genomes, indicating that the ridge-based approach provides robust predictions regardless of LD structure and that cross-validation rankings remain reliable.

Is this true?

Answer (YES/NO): NO